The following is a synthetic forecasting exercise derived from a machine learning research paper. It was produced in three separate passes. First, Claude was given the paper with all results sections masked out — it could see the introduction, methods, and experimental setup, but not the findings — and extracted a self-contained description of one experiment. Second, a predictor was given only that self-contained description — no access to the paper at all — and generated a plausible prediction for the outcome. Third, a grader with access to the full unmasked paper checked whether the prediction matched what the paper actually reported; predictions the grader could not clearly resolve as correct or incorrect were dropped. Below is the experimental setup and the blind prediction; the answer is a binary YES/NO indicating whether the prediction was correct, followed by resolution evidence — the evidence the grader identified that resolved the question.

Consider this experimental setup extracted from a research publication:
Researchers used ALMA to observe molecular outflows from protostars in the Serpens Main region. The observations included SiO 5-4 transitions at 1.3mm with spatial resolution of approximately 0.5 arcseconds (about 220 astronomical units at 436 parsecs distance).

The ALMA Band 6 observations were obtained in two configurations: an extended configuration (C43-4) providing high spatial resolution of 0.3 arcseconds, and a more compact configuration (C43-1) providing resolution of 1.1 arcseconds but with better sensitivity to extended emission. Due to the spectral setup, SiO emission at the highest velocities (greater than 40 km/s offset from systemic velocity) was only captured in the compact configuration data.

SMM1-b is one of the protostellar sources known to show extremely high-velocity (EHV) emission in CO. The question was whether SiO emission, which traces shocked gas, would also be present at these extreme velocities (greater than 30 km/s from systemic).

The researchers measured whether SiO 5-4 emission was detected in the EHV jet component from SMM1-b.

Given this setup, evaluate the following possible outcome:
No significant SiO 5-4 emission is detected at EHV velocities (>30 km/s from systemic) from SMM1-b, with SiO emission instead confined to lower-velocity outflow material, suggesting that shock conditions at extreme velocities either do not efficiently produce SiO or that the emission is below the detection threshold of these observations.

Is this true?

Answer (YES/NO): NO